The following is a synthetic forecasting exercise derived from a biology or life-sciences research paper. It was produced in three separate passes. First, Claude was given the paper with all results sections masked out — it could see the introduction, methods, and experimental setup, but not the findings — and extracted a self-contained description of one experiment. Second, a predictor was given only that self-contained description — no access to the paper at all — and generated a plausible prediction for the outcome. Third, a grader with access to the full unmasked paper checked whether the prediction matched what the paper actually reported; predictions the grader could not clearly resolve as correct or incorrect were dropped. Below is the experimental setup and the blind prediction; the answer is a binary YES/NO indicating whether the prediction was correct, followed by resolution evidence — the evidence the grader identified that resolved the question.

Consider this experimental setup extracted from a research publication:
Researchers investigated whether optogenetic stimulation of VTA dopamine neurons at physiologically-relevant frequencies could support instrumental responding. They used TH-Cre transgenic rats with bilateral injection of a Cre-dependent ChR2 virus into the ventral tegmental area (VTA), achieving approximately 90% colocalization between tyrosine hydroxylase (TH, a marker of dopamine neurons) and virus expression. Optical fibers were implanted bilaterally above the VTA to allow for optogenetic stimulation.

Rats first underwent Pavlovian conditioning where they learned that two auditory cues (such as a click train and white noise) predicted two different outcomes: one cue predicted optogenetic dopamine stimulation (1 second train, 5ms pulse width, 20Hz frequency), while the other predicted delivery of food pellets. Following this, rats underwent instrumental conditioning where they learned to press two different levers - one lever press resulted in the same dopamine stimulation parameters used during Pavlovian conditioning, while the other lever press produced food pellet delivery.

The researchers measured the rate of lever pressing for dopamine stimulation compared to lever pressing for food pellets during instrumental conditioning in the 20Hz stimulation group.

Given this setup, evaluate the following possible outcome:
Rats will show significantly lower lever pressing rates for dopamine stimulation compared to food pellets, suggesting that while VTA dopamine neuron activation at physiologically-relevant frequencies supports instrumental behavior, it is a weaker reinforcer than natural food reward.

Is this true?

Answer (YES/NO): YES